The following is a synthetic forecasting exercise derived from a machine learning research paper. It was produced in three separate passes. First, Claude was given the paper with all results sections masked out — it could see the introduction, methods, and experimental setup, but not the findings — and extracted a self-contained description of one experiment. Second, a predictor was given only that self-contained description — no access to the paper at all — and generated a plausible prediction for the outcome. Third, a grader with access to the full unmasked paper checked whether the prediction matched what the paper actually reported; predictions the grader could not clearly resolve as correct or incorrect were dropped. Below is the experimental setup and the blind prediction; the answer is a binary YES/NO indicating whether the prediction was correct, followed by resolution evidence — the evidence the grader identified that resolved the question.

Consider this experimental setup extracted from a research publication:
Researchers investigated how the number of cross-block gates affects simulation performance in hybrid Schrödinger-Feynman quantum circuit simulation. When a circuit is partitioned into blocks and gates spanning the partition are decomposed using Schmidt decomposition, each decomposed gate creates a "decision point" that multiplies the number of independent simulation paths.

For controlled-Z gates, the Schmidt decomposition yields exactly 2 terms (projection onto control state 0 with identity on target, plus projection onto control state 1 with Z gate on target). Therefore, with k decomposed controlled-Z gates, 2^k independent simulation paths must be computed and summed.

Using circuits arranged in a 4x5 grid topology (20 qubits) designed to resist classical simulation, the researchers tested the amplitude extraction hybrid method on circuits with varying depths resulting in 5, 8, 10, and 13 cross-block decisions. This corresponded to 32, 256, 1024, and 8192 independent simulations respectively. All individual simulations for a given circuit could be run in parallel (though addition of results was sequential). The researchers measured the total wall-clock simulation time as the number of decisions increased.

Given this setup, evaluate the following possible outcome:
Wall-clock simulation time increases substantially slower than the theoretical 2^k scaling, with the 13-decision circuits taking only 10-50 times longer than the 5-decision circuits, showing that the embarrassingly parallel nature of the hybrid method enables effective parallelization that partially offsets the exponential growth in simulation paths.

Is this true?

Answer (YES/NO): NO